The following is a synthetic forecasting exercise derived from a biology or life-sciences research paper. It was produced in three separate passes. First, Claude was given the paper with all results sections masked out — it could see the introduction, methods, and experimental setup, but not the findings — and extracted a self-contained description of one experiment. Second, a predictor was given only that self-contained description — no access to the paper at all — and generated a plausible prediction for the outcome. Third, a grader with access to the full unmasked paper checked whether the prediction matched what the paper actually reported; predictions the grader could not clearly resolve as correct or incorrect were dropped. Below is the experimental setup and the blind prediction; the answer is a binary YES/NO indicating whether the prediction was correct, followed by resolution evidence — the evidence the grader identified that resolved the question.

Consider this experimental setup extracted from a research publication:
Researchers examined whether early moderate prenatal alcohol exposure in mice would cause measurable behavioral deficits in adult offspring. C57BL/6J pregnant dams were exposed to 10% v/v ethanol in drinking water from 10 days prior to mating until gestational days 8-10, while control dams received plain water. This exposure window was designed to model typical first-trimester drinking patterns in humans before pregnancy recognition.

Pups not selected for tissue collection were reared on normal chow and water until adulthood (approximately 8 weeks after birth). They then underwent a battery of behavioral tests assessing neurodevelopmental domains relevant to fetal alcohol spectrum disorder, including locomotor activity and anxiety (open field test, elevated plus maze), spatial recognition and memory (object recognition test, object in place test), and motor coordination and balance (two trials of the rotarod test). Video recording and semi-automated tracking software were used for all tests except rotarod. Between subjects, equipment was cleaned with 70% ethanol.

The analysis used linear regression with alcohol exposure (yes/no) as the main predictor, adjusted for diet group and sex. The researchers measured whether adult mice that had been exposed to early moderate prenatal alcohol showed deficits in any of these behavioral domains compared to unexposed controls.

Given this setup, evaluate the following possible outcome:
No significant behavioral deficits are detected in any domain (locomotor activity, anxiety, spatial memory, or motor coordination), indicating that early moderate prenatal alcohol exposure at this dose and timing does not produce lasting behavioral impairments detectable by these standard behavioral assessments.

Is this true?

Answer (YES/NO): YES